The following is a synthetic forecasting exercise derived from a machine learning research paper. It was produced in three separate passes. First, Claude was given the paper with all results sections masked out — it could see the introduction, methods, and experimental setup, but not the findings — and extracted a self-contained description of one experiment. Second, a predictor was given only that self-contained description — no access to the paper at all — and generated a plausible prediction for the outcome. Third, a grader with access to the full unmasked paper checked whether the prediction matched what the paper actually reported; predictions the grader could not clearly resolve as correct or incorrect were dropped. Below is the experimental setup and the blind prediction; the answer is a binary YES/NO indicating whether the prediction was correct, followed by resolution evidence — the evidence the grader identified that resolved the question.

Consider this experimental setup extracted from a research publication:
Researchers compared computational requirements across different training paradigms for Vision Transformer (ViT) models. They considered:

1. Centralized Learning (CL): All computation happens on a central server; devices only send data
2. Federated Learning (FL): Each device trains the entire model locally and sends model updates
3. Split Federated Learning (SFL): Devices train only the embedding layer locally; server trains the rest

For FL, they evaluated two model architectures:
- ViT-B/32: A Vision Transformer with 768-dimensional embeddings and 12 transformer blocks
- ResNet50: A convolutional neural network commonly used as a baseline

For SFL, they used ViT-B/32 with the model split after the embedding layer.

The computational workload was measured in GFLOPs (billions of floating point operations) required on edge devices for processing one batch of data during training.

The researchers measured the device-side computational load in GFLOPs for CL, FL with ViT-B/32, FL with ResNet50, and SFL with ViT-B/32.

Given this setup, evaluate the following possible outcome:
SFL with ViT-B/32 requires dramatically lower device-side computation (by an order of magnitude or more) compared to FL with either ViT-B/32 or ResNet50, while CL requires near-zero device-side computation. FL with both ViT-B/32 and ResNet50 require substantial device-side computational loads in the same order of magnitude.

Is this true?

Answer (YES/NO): YES